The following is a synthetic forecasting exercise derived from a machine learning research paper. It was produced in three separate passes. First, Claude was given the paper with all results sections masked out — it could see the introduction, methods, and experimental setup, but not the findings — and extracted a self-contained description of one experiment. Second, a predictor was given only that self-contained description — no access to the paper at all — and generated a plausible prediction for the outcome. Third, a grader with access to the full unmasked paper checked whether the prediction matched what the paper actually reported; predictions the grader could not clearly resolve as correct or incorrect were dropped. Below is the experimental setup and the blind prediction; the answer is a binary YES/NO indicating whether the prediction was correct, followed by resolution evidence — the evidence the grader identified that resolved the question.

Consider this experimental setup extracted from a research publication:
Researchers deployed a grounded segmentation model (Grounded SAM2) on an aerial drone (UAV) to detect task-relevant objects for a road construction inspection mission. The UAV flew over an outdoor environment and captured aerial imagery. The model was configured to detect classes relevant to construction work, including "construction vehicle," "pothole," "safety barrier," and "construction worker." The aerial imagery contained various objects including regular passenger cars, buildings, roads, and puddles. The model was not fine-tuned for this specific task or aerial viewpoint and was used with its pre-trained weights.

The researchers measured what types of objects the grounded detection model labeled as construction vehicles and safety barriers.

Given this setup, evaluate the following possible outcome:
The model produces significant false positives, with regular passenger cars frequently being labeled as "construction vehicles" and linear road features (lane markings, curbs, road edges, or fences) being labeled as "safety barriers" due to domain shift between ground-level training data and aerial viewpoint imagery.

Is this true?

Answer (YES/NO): NO